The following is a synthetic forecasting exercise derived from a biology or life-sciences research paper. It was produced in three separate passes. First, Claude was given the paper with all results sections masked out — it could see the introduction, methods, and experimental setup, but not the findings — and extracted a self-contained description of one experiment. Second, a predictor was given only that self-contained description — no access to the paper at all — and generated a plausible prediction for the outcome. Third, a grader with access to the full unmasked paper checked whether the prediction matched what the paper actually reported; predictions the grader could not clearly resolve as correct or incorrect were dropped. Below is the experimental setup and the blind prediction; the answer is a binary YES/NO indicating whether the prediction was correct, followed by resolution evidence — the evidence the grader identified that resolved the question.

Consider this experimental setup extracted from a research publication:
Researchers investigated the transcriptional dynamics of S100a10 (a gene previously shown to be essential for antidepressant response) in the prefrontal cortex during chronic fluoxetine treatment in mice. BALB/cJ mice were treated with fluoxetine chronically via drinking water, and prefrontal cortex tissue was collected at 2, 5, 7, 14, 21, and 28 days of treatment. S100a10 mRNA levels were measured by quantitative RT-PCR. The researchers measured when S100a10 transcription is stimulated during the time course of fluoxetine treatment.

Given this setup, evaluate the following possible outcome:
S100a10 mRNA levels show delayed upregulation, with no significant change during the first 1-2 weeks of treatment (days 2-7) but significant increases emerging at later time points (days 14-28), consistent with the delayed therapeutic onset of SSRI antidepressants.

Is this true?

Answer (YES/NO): YES